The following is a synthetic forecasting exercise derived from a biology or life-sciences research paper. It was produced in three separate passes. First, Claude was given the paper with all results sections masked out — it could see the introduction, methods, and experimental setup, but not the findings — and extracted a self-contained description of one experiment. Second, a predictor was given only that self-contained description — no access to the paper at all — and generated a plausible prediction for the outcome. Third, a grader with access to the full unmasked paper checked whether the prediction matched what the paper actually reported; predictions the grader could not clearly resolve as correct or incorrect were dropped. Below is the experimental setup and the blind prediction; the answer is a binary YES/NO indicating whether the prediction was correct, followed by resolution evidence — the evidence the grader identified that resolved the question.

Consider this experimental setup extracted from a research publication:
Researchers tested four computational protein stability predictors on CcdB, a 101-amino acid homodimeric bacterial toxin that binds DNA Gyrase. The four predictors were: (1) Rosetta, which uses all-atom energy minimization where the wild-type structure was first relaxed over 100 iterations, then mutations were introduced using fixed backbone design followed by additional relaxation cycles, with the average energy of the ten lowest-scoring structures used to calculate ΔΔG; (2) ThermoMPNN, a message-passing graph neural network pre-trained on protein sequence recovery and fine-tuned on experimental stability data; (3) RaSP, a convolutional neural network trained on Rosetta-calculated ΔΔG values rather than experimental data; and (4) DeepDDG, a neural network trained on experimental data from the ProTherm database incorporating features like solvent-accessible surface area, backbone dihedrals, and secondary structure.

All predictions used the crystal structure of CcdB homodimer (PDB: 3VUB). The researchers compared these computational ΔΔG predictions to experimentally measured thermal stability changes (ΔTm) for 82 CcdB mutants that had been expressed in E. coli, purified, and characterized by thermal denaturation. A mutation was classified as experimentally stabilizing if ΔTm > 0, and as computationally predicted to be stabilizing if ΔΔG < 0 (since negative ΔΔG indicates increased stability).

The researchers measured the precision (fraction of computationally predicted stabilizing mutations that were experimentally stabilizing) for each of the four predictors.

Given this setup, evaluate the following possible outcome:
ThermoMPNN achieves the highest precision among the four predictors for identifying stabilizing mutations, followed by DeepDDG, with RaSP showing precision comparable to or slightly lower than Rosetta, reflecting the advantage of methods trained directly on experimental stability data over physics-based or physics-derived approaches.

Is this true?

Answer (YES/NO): NO